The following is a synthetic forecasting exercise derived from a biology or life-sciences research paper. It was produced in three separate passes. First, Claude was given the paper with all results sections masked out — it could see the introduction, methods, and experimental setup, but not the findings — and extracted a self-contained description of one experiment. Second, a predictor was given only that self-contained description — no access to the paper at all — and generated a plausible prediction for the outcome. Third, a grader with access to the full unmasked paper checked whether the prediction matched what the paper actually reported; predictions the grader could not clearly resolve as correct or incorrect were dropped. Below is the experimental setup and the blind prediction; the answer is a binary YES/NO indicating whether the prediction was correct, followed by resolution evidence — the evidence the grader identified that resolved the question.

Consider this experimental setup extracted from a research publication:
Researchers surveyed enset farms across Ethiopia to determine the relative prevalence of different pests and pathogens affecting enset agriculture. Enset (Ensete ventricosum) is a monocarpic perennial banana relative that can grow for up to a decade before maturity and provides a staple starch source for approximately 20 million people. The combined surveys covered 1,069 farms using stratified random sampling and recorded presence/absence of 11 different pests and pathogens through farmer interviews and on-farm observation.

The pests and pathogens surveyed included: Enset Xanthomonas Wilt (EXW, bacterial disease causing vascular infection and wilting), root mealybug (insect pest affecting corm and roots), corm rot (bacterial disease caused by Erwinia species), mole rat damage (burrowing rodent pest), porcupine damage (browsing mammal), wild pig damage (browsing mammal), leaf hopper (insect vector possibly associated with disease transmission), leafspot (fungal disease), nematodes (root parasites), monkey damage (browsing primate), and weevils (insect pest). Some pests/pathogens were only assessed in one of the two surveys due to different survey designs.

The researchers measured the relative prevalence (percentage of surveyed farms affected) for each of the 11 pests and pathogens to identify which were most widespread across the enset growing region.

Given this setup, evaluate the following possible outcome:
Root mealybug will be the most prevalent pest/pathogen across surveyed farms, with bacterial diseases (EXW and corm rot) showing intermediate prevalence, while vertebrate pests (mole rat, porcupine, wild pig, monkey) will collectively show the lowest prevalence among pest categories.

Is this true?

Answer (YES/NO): NO